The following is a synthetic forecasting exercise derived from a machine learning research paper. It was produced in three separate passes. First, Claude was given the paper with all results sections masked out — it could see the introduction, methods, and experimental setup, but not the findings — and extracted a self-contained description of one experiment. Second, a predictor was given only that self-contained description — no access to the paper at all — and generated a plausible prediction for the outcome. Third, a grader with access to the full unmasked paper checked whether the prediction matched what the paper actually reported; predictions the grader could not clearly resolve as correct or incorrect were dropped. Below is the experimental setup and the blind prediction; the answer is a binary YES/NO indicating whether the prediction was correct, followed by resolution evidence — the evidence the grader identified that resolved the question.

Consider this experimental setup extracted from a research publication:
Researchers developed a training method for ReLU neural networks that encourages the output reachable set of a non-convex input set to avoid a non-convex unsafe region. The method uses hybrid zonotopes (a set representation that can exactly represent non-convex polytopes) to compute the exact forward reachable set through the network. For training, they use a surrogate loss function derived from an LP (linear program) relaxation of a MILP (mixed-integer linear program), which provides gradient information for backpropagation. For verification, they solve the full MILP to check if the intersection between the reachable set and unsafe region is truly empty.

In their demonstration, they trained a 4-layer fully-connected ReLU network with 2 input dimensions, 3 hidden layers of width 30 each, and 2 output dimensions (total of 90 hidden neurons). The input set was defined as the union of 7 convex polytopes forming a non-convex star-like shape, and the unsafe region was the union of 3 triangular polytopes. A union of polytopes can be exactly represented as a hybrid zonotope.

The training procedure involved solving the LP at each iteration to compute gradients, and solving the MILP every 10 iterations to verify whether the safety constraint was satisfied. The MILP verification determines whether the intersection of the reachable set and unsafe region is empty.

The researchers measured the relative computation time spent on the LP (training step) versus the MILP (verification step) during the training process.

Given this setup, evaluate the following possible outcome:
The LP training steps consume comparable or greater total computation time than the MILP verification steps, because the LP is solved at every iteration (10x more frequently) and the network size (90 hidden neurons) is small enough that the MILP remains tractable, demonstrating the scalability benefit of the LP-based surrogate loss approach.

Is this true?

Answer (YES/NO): NO